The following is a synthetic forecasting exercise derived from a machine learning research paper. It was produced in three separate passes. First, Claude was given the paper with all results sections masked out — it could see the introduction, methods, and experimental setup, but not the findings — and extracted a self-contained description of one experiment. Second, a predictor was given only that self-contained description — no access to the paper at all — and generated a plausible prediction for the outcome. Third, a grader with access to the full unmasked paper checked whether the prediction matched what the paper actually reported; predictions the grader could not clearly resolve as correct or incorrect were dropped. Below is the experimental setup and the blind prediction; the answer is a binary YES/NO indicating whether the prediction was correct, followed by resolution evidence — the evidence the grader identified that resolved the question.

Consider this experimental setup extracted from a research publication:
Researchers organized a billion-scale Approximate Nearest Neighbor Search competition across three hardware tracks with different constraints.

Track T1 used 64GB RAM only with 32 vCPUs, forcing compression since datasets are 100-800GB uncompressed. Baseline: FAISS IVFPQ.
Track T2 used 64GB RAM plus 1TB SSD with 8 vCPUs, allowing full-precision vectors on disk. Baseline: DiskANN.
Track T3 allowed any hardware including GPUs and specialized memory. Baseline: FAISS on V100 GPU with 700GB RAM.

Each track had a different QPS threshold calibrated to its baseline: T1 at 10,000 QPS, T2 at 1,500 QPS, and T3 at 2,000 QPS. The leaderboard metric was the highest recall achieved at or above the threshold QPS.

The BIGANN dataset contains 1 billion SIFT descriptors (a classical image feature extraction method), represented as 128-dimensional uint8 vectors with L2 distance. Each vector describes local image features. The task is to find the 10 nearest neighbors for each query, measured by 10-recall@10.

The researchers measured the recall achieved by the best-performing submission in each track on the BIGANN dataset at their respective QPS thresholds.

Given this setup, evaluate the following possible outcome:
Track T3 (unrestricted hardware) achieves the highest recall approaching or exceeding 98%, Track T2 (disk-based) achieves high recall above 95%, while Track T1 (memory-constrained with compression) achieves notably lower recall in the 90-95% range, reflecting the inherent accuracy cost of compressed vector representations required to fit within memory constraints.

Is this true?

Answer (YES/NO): NO